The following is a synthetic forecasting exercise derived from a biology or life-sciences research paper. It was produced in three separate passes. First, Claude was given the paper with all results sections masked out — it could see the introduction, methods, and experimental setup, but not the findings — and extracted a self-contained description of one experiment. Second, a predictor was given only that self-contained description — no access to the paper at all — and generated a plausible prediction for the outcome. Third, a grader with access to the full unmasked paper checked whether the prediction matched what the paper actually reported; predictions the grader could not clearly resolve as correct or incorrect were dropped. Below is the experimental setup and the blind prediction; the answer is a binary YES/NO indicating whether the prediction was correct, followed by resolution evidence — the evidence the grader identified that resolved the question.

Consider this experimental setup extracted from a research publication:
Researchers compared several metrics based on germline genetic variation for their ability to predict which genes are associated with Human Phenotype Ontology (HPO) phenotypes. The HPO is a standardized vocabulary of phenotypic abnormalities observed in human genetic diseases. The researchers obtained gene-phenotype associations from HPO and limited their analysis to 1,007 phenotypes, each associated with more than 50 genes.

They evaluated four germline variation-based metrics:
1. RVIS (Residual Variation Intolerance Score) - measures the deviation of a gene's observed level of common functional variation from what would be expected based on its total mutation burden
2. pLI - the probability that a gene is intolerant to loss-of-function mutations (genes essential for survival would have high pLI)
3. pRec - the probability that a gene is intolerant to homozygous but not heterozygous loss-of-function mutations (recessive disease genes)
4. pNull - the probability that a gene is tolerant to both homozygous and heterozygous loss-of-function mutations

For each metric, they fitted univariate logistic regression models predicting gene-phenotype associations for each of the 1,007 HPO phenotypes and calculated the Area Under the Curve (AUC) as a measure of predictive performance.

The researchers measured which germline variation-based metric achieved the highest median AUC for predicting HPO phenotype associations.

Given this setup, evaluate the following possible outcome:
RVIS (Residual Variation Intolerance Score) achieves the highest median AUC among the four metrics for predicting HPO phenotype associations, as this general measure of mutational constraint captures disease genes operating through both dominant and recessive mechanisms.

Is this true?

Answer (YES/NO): NO